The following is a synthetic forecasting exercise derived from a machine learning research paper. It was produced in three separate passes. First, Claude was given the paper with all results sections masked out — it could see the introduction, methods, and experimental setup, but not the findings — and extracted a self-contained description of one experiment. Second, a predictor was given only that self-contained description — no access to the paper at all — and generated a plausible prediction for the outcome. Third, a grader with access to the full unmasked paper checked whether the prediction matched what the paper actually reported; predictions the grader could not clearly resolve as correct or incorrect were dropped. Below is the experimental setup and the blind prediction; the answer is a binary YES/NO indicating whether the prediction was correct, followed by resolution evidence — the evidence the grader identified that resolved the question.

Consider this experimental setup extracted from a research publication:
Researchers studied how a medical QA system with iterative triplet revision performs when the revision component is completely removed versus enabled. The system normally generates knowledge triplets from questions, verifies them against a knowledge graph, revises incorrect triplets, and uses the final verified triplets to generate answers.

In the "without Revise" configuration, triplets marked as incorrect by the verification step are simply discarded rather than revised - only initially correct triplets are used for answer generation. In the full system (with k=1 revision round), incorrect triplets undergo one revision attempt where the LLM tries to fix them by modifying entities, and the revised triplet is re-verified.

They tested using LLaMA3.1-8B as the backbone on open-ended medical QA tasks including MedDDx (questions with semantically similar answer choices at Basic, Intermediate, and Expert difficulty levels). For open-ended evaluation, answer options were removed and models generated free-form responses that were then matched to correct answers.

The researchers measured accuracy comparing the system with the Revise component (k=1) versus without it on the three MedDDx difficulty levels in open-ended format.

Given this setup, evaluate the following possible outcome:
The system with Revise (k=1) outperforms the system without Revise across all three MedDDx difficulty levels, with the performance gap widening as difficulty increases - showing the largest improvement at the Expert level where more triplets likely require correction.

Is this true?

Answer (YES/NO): NO